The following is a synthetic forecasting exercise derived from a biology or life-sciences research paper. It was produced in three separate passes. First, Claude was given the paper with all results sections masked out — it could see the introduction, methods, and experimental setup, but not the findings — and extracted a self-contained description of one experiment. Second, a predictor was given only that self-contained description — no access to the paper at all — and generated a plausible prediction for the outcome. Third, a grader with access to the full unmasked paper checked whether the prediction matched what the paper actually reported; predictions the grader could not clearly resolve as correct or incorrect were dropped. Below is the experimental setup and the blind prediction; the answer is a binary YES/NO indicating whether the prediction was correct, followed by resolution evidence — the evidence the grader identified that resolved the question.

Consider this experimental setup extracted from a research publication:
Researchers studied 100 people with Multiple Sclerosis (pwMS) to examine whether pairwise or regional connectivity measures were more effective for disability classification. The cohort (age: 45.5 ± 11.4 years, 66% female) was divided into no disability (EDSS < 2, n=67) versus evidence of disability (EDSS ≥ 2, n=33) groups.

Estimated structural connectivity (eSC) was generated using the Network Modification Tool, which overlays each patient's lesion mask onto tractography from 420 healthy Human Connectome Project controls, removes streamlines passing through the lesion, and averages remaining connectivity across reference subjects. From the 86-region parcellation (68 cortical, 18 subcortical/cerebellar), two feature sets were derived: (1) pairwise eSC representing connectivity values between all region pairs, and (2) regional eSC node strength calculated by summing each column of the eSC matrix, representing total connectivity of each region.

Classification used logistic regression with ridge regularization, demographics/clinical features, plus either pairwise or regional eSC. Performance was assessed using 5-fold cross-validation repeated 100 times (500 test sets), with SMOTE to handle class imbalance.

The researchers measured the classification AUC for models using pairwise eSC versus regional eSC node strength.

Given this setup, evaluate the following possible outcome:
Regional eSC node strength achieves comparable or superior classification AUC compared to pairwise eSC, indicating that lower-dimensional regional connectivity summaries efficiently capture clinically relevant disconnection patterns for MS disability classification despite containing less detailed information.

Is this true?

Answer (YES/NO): YES